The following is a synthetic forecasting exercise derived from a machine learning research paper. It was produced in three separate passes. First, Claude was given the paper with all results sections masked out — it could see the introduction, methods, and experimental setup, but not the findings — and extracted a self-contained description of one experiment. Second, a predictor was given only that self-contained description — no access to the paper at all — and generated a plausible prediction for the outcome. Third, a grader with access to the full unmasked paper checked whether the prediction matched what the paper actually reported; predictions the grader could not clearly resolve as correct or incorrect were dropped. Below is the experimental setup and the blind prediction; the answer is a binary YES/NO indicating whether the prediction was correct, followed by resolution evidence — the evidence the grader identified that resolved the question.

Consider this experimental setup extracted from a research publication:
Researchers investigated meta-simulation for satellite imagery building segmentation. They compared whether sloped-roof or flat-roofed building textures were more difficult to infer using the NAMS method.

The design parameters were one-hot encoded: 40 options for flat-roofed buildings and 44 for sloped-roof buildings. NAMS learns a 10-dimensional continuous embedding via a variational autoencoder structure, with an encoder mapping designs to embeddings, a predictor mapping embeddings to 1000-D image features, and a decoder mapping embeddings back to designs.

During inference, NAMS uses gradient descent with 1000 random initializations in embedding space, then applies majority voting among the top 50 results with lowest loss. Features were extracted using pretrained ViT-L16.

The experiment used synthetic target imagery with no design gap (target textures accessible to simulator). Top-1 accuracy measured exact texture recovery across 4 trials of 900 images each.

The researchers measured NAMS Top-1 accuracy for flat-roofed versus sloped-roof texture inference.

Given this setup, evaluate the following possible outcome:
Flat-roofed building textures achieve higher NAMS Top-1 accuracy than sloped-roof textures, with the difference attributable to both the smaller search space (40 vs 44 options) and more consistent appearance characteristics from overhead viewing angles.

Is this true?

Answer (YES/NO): NO